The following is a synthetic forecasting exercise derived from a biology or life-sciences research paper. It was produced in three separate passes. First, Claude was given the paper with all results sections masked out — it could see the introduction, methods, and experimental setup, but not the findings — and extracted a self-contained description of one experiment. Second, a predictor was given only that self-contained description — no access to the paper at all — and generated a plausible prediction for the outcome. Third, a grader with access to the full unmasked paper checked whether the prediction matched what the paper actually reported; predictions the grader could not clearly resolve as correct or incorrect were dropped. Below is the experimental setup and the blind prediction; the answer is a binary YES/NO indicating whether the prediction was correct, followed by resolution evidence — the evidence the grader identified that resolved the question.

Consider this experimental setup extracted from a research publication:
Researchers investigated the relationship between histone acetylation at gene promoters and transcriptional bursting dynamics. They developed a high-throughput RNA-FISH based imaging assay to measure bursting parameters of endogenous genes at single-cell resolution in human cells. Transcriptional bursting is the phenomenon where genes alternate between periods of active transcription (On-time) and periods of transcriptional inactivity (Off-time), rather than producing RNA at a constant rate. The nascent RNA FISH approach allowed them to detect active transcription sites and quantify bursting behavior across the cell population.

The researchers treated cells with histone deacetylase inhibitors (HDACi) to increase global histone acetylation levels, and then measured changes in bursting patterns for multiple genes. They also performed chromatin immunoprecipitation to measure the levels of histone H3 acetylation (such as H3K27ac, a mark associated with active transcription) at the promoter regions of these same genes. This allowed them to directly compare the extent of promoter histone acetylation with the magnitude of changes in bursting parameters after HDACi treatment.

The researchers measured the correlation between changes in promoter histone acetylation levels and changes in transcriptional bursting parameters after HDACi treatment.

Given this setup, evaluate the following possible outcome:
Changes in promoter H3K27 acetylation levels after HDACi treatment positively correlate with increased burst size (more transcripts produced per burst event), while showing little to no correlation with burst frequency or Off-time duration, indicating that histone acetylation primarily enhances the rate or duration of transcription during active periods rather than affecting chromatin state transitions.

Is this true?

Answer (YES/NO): NO